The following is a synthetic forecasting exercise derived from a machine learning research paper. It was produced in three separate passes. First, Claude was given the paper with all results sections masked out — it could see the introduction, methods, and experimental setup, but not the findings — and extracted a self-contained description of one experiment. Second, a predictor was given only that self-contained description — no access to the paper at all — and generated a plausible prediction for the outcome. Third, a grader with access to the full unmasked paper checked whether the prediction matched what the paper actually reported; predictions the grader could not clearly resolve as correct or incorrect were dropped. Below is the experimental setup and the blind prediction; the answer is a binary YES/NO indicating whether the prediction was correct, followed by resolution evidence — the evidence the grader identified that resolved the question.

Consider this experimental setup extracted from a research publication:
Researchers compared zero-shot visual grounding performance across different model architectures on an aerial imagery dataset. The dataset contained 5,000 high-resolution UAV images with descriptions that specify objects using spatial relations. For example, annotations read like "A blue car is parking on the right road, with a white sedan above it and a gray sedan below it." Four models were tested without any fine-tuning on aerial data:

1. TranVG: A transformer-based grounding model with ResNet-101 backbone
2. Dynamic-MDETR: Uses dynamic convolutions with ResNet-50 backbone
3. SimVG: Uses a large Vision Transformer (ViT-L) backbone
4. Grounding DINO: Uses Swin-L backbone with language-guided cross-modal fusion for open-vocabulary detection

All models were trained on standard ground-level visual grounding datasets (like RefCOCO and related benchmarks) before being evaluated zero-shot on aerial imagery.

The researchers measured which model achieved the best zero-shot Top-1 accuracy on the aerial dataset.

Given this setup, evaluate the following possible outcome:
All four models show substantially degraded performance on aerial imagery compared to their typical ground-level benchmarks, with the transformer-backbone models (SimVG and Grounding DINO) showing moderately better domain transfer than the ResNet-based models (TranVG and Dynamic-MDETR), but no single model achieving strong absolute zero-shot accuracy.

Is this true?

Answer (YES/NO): NO